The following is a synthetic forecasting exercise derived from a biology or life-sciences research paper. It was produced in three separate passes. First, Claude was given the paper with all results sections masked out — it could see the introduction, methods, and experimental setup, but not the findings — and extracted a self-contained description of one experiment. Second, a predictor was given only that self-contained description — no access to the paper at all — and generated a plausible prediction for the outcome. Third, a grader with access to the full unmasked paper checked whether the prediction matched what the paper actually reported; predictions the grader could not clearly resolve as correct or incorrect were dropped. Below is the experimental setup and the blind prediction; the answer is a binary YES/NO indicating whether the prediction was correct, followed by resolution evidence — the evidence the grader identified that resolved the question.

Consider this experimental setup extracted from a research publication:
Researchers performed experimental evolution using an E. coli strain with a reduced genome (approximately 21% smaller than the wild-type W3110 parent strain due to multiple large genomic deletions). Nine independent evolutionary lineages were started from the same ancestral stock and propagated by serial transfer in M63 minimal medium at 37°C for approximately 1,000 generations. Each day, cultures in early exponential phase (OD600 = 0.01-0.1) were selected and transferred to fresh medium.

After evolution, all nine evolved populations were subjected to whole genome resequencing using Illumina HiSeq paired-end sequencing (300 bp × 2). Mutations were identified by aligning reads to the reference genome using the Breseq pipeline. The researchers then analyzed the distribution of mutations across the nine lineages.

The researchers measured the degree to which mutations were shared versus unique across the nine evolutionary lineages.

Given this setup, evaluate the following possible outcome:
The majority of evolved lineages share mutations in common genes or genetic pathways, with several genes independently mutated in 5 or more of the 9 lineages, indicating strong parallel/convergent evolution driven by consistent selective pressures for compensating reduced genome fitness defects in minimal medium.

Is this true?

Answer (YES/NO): NO